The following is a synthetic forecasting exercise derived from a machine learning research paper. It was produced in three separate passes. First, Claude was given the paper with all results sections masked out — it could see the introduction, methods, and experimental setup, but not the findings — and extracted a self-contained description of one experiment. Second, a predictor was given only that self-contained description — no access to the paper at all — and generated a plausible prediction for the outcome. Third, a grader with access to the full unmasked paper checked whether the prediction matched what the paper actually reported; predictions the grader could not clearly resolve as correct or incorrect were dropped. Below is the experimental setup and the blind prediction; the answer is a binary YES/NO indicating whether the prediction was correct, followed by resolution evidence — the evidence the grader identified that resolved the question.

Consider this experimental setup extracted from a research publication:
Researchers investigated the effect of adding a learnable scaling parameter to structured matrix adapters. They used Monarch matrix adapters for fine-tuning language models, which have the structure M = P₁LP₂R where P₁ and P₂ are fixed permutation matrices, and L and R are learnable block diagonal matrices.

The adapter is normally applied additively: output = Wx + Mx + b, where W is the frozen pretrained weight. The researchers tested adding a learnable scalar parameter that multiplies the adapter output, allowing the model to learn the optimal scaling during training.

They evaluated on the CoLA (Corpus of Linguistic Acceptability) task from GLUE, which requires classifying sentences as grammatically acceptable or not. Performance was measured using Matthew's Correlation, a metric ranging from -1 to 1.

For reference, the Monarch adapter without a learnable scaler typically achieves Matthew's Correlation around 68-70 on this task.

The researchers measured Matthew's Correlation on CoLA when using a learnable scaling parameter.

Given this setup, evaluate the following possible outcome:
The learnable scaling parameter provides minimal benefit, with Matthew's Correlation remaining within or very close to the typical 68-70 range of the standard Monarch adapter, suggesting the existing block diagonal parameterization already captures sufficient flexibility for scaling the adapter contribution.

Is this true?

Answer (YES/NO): NO